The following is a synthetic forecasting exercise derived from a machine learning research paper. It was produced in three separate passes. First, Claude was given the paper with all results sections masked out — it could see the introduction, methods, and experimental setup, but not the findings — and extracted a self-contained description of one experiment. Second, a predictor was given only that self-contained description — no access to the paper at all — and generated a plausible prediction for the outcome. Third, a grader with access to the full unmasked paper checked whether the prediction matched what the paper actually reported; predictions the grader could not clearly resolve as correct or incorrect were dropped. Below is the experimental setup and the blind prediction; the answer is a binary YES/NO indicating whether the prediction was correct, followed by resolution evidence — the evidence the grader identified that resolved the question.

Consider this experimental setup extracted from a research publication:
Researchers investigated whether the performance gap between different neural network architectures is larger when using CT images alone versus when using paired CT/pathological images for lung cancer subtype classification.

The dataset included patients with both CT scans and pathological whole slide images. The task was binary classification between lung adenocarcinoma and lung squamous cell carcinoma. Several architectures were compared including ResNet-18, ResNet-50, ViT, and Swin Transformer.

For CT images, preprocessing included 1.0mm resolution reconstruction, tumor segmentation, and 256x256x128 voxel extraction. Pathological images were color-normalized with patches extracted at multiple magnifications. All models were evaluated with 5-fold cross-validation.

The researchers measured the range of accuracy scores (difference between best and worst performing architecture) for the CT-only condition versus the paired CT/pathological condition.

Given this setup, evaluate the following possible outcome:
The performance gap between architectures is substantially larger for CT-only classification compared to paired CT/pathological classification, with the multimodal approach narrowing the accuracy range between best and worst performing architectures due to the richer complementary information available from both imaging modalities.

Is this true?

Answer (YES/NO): YES